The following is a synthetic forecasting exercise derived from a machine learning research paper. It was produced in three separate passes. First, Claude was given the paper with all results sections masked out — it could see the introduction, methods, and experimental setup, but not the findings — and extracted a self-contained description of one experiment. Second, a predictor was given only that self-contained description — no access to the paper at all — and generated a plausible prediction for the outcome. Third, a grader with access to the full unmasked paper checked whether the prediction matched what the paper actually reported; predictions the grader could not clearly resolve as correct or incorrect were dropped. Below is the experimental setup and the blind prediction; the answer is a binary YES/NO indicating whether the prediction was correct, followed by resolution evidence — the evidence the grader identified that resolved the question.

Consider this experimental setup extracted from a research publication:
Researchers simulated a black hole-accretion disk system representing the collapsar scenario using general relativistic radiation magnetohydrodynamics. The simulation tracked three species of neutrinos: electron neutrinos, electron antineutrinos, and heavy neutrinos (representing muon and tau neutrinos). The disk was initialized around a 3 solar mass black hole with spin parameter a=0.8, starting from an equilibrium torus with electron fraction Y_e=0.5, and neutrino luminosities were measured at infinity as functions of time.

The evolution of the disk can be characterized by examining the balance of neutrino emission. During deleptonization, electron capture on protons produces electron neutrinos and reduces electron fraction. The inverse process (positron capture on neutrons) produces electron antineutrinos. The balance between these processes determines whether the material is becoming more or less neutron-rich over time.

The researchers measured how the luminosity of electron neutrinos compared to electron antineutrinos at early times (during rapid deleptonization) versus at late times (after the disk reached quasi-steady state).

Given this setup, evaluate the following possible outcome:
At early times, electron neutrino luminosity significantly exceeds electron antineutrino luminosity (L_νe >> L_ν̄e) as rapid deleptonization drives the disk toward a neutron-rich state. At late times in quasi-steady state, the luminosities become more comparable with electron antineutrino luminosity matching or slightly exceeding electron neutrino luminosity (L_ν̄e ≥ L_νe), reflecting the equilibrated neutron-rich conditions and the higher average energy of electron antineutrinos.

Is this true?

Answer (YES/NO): YES